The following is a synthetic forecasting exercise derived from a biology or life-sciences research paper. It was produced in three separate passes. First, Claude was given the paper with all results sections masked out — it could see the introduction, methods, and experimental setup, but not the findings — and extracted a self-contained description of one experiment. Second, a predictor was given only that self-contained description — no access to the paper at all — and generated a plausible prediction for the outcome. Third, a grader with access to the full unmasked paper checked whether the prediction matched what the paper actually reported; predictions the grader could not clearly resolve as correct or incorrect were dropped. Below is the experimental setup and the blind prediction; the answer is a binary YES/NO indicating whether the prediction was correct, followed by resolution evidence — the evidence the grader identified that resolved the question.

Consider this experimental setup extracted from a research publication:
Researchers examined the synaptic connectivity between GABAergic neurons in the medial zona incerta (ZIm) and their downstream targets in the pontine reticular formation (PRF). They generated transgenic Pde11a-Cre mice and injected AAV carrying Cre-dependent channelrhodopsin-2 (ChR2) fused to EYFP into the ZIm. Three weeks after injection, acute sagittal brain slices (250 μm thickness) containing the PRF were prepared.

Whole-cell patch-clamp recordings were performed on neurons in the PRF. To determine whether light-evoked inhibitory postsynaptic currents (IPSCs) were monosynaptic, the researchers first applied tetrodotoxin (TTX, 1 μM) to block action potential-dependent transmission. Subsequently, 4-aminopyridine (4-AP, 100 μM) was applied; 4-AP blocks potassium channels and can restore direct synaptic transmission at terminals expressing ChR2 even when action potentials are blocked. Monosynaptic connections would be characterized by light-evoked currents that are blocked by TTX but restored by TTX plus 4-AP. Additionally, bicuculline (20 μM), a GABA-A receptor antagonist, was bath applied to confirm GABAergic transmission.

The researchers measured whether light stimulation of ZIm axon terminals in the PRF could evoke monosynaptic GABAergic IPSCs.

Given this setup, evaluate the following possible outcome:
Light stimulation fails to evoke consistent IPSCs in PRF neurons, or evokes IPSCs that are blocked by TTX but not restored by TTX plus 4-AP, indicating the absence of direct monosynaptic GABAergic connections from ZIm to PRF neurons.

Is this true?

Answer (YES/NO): NO